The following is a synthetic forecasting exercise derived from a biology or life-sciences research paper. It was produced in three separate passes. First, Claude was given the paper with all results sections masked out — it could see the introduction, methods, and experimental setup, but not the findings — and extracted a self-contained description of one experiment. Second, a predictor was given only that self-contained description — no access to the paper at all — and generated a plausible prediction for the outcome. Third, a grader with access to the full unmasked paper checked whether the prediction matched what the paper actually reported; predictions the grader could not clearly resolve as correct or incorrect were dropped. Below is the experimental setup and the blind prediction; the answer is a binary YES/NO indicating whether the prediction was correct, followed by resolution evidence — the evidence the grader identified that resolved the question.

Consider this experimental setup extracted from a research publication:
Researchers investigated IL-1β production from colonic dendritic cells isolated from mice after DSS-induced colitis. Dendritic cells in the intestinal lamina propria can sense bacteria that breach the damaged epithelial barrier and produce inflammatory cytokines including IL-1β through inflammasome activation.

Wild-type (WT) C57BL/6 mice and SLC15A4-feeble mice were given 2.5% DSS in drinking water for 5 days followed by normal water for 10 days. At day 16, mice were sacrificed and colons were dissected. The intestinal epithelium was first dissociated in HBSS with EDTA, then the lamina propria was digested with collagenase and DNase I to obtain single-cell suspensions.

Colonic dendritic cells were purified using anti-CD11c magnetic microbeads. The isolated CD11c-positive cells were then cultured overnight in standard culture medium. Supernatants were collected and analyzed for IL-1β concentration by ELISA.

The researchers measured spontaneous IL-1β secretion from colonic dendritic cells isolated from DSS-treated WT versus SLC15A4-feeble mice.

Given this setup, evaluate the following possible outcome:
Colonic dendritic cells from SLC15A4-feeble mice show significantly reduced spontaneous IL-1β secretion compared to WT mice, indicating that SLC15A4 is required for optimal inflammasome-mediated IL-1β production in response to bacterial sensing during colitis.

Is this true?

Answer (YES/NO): YES